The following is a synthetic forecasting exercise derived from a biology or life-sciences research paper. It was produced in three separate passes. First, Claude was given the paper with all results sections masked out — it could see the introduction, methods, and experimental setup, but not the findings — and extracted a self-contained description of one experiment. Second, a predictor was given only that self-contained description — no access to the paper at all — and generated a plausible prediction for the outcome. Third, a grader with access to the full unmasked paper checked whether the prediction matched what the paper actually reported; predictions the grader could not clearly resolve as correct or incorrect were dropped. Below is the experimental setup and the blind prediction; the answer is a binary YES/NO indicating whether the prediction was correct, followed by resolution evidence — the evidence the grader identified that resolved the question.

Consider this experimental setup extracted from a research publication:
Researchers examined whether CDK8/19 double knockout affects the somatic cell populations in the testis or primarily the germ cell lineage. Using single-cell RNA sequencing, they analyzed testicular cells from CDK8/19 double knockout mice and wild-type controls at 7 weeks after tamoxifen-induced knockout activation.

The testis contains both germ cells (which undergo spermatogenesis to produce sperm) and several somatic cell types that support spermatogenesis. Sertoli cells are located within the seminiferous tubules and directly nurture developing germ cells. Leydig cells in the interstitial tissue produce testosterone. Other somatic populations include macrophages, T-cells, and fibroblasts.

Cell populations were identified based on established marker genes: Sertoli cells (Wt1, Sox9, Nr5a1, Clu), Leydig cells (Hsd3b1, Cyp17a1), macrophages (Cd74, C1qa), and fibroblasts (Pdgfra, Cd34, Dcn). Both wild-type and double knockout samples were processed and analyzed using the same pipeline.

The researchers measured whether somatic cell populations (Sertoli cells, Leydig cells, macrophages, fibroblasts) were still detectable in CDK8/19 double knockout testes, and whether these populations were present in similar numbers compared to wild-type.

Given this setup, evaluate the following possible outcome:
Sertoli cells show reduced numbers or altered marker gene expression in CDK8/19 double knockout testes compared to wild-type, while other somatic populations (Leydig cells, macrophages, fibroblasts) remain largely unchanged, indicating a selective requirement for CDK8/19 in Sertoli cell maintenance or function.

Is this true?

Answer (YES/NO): NO